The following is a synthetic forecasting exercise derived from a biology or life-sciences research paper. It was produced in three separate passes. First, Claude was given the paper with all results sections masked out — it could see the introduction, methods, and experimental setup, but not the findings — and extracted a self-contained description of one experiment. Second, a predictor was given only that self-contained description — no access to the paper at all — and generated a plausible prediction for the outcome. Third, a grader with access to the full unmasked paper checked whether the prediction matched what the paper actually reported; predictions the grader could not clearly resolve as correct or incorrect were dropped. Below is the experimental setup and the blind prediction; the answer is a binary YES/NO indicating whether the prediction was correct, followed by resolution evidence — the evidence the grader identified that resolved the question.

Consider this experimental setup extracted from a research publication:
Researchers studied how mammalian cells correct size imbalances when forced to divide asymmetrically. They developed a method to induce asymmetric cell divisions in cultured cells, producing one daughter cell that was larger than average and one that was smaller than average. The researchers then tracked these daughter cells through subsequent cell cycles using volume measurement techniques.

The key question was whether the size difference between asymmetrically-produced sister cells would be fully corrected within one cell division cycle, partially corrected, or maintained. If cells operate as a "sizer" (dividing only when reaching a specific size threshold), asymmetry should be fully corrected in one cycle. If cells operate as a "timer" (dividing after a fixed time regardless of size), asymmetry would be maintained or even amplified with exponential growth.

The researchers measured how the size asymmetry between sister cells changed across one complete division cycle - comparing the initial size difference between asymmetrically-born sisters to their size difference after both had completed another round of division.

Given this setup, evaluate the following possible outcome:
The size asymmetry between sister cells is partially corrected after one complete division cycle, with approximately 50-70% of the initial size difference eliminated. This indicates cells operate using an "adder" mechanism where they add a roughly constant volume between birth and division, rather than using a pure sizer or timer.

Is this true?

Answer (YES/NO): YES